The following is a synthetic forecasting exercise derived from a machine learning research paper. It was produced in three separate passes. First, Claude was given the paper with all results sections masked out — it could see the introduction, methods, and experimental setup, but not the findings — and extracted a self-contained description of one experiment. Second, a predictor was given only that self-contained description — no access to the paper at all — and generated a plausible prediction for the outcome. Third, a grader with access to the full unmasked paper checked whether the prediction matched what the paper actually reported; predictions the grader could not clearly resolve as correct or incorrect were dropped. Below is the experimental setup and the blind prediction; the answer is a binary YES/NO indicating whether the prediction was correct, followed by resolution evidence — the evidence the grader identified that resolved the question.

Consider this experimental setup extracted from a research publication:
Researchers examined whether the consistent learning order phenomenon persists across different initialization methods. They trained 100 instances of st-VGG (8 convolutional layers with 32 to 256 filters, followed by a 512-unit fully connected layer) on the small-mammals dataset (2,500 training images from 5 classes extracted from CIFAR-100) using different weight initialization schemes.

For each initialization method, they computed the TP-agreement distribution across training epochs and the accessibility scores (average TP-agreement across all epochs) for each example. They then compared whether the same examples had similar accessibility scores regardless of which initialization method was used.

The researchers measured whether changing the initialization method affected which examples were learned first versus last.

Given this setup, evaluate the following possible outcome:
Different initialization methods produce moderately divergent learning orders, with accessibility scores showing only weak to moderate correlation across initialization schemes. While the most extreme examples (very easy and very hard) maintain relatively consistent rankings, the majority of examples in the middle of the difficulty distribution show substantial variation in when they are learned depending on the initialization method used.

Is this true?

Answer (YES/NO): NO